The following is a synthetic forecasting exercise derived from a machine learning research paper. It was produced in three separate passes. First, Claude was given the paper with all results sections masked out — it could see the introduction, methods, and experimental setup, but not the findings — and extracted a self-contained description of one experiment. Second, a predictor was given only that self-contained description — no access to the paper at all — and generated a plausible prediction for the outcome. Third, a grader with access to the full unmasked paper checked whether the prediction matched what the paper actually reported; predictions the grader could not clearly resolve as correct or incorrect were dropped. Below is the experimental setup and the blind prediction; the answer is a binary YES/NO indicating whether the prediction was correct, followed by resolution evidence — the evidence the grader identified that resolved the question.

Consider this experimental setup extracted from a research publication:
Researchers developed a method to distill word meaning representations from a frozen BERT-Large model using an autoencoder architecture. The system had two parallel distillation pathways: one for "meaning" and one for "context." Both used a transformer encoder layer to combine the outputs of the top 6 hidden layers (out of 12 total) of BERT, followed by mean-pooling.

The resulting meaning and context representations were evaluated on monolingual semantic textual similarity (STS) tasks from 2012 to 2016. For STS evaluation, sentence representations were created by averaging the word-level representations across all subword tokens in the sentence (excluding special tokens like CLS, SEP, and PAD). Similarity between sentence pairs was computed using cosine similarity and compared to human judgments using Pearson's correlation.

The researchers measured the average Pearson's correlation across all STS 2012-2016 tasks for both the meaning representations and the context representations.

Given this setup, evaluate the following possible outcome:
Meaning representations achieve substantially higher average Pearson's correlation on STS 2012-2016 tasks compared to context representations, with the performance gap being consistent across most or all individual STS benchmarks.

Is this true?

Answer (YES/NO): YES